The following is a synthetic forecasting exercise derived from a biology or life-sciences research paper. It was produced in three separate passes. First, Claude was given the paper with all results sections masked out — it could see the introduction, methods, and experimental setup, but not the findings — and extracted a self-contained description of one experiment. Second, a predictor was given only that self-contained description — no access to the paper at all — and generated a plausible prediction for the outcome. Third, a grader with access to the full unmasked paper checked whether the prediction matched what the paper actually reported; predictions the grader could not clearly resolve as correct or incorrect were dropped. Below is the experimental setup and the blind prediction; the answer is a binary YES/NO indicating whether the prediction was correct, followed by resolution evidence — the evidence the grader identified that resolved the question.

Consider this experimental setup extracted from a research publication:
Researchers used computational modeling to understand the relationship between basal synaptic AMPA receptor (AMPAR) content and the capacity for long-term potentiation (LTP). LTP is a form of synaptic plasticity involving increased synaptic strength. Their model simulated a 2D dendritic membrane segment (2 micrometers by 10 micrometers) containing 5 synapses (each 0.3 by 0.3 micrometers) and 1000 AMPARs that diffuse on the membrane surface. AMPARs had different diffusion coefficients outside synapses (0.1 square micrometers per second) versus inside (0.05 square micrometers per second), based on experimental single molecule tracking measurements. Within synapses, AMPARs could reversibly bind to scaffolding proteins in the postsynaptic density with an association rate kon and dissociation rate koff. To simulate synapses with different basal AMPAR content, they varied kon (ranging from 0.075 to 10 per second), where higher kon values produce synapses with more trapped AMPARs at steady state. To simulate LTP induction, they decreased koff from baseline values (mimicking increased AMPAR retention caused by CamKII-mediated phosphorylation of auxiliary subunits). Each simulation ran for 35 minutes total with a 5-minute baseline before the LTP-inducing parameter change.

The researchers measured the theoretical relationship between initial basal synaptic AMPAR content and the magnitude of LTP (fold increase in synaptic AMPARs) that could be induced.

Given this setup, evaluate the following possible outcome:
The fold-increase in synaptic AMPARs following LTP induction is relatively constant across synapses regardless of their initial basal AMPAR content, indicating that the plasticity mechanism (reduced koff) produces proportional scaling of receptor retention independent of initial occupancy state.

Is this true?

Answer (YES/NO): NO